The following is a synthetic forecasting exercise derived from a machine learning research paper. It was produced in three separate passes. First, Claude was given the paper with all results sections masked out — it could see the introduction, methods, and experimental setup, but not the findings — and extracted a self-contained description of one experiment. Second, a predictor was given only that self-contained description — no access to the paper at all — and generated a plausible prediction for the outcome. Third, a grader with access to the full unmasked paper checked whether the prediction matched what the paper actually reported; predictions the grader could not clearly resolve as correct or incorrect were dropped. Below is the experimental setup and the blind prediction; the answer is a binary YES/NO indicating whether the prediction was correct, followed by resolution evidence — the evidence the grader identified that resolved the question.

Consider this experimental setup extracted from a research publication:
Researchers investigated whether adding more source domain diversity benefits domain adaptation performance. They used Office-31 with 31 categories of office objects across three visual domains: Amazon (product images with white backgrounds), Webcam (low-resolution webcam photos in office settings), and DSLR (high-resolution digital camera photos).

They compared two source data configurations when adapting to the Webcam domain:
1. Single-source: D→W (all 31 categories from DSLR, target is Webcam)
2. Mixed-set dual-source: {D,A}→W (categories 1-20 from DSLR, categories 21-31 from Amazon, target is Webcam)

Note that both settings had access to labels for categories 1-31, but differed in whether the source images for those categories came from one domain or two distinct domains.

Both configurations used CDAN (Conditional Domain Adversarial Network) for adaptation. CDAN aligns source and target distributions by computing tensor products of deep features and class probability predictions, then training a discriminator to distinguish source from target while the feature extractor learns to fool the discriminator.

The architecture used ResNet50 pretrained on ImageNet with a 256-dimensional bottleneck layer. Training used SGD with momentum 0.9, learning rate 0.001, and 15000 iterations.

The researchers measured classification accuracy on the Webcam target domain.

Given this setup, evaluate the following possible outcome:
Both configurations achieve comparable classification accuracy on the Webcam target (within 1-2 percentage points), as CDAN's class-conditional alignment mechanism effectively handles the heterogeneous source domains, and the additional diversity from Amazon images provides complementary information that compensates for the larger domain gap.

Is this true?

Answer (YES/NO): YES